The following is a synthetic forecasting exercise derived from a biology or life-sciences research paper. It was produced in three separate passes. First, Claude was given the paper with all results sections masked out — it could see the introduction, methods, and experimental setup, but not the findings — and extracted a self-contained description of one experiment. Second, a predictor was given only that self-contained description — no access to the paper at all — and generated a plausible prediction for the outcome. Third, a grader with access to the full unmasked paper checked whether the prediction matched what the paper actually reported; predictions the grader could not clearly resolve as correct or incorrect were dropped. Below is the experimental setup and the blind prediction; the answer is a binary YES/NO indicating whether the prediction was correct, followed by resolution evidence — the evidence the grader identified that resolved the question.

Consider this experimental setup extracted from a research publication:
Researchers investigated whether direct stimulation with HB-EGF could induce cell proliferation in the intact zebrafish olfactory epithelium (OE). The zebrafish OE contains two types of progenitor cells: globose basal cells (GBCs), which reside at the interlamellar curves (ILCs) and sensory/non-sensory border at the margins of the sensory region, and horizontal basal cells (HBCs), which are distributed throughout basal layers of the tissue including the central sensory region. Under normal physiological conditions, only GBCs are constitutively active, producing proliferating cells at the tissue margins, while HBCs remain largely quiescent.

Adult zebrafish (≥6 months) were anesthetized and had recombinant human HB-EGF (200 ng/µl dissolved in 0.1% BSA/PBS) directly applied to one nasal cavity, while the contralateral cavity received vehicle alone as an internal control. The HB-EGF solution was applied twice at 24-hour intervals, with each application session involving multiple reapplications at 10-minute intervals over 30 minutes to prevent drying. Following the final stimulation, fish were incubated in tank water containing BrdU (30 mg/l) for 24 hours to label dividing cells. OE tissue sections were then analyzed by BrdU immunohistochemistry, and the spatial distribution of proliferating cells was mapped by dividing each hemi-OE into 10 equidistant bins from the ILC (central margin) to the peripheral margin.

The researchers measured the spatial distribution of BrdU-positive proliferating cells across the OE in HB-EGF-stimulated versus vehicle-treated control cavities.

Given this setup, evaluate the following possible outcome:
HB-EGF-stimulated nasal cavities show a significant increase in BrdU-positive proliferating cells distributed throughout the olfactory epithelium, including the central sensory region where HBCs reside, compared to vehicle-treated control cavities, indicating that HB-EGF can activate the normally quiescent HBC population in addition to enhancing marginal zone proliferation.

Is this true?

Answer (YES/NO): YES